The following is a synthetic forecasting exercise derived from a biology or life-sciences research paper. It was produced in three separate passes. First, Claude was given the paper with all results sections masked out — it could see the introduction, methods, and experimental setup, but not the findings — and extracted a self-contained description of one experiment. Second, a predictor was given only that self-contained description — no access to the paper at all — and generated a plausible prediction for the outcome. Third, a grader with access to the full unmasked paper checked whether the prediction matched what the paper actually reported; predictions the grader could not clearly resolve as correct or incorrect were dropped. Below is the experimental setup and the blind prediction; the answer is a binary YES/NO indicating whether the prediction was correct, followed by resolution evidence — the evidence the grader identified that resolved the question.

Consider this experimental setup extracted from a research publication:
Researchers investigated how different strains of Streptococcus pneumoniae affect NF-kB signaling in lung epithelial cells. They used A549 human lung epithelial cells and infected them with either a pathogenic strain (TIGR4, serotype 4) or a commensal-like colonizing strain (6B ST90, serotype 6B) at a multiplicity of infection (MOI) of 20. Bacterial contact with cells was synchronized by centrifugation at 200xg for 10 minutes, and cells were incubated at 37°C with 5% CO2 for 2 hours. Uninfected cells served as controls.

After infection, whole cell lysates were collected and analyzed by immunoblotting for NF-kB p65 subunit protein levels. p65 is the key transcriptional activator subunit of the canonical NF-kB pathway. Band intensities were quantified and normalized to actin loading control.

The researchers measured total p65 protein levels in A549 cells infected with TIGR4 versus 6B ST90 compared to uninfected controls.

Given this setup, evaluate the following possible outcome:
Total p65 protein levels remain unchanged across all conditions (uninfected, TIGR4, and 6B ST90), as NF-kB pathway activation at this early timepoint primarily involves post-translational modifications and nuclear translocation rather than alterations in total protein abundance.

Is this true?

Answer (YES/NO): NO